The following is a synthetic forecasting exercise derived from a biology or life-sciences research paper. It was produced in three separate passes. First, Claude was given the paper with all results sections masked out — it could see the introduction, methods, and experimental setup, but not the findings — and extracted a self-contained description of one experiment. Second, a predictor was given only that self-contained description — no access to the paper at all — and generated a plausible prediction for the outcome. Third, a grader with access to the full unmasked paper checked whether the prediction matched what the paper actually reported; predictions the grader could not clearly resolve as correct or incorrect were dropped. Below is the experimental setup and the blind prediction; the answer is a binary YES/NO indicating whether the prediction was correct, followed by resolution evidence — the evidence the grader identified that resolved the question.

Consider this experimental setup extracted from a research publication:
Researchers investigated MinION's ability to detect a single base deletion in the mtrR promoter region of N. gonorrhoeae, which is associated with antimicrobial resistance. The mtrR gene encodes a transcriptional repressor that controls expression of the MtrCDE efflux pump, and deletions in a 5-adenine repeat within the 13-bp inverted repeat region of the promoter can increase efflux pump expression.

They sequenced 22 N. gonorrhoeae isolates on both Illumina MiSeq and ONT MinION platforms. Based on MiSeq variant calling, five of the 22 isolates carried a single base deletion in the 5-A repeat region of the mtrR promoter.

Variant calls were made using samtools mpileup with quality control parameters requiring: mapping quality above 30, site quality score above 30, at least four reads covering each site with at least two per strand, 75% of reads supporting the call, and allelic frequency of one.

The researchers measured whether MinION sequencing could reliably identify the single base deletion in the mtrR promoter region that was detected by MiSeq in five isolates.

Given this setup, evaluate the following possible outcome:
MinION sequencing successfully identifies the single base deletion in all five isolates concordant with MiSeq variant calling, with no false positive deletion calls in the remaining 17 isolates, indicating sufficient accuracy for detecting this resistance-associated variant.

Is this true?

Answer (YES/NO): NO